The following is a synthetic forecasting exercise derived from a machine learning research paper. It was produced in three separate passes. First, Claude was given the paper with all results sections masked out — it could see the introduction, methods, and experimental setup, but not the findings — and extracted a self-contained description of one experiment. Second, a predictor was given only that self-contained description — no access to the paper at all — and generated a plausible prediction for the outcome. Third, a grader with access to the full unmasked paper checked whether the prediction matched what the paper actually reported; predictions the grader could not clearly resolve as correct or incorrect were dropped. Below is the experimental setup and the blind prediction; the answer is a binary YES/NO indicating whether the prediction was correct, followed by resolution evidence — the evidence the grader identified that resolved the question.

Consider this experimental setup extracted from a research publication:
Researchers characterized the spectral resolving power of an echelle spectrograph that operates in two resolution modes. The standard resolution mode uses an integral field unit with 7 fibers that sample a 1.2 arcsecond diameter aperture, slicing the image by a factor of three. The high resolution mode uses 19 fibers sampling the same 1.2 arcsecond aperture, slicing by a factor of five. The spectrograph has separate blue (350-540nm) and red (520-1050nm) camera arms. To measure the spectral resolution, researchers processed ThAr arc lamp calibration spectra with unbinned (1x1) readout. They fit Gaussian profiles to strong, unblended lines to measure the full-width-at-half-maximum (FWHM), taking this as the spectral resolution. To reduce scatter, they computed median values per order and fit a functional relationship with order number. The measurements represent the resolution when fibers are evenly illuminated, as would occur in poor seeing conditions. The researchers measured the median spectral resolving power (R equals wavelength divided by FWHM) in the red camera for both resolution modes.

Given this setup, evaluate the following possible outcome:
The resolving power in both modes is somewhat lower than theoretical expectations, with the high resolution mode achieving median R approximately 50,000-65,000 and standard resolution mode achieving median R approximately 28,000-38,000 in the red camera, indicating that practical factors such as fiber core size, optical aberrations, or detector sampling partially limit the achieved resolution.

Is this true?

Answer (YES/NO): NO